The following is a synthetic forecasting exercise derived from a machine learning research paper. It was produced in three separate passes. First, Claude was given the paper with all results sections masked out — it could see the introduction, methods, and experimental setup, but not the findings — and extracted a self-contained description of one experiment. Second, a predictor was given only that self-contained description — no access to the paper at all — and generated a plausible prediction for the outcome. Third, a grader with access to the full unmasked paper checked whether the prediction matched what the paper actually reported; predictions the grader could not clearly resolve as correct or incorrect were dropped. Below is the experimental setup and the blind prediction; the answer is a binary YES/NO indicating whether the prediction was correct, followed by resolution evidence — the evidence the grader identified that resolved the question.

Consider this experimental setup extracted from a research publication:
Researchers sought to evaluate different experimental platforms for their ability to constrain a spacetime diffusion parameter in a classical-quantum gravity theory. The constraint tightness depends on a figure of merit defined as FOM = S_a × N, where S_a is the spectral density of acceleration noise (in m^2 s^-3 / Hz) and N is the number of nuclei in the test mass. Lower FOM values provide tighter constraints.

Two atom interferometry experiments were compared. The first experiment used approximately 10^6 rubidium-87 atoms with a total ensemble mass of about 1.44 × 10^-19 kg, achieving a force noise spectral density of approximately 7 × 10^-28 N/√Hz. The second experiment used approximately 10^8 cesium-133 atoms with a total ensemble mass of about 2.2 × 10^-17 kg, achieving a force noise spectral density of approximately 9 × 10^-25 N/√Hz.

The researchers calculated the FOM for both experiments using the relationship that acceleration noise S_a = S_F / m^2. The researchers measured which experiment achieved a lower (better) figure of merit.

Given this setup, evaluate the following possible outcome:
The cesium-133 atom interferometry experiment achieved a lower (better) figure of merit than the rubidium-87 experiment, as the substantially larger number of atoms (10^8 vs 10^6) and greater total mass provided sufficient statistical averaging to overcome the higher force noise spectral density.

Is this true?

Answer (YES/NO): NO